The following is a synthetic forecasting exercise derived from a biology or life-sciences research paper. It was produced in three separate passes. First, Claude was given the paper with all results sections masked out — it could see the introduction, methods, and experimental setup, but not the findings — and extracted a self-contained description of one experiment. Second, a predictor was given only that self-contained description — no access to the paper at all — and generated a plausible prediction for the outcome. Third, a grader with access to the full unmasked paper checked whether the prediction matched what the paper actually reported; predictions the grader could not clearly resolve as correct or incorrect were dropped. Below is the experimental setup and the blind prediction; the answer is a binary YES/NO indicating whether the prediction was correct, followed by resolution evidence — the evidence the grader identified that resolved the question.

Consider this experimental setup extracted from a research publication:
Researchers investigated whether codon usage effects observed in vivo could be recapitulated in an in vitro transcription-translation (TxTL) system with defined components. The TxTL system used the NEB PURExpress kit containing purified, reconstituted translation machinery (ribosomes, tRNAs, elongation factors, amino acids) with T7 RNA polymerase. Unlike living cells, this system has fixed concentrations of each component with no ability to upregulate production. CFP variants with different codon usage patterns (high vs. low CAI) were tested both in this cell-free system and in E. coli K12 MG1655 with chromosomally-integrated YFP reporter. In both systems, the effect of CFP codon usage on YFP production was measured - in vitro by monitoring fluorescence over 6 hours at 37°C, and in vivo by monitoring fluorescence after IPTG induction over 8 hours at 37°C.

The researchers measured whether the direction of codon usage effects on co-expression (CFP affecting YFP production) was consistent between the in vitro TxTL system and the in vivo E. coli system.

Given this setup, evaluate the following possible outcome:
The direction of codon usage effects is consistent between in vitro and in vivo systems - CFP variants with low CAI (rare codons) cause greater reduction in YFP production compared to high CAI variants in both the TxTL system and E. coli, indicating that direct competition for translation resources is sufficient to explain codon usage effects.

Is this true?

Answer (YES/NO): YES